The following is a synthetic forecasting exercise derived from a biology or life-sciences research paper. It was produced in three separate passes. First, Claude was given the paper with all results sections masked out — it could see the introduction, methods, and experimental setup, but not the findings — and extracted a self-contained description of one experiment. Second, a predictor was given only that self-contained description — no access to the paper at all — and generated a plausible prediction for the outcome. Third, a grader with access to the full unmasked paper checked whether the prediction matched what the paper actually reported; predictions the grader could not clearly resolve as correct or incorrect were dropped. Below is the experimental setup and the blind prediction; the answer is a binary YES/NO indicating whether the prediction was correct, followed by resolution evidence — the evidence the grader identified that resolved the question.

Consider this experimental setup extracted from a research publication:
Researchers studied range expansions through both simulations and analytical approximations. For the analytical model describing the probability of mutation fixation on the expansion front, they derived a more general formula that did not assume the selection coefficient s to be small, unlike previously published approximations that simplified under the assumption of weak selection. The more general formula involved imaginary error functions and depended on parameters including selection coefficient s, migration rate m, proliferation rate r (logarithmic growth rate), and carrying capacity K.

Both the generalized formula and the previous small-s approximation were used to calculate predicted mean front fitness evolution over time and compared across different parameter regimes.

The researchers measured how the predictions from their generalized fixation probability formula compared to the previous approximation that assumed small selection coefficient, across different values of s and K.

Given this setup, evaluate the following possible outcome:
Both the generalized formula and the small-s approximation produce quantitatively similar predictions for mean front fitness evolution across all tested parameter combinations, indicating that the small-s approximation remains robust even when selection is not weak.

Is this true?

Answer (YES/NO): NO